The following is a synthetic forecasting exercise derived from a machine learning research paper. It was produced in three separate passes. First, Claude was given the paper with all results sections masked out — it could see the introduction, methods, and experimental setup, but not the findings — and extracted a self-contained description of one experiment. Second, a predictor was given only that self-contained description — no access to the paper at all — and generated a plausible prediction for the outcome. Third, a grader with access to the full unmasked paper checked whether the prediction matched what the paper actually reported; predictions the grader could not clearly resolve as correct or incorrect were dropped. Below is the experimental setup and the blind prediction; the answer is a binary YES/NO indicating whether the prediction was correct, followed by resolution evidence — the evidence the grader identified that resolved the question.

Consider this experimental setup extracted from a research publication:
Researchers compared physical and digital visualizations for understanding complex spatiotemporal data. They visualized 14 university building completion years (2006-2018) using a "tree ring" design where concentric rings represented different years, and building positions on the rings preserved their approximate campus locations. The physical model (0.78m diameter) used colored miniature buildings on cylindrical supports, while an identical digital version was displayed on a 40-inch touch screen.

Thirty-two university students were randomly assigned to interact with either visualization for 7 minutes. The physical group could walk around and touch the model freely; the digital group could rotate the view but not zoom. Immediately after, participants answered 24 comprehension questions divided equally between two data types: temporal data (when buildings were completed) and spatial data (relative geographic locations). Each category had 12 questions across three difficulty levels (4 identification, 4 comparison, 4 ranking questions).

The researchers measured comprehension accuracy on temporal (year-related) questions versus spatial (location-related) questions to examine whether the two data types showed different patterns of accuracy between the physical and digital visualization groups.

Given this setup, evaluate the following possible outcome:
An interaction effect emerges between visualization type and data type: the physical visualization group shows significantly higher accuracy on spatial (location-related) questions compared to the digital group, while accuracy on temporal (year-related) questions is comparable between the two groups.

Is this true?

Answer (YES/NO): NO